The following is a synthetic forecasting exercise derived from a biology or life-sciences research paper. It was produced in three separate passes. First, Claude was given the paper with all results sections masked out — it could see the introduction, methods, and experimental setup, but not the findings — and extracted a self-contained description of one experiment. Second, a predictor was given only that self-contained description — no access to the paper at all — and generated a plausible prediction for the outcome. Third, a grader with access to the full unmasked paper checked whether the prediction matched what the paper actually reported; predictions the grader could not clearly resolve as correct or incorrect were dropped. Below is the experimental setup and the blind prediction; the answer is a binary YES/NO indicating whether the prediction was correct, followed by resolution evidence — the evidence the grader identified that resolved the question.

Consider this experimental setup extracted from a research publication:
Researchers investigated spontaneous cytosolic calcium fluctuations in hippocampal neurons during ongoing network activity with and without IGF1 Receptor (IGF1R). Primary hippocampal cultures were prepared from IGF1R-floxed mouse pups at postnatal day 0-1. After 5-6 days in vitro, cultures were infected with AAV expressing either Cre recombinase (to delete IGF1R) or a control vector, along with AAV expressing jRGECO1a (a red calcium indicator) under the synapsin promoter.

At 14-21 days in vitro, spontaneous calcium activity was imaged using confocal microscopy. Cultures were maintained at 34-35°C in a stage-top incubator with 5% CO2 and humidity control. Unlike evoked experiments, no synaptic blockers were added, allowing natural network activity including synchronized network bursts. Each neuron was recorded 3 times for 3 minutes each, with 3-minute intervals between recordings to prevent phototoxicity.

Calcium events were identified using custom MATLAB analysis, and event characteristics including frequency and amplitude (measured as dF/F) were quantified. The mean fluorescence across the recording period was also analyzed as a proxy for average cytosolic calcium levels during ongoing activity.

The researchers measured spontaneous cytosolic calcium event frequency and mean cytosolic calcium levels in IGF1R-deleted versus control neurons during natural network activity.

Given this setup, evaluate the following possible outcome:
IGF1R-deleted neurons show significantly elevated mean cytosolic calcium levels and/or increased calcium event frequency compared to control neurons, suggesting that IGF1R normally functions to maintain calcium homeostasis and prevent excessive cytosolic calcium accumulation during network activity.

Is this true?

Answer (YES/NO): NO